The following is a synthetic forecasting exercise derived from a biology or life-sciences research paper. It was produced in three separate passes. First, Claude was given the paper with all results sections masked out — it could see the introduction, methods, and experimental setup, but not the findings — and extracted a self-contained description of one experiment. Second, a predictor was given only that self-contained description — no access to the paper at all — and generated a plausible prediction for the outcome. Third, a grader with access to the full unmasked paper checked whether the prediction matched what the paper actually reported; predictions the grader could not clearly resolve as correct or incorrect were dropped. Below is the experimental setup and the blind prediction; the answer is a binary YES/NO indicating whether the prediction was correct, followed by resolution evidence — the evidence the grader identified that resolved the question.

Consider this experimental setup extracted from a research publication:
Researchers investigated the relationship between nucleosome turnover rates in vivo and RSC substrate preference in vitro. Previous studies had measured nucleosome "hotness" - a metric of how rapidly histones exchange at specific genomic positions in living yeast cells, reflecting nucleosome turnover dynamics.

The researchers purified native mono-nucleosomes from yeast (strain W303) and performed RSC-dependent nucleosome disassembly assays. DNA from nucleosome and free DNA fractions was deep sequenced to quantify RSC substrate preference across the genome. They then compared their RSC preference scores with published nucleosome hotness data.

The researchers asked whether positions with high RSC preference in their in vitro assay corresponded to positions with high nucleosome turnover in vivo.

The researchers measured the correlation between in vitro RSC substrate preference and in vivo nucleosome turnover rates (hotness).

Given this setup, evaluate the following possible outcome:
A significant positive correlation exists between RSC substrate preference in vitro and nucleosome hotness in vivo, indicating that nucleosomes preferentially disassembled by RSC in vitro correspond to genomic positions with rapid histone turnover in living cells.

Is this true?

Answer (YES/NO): NO